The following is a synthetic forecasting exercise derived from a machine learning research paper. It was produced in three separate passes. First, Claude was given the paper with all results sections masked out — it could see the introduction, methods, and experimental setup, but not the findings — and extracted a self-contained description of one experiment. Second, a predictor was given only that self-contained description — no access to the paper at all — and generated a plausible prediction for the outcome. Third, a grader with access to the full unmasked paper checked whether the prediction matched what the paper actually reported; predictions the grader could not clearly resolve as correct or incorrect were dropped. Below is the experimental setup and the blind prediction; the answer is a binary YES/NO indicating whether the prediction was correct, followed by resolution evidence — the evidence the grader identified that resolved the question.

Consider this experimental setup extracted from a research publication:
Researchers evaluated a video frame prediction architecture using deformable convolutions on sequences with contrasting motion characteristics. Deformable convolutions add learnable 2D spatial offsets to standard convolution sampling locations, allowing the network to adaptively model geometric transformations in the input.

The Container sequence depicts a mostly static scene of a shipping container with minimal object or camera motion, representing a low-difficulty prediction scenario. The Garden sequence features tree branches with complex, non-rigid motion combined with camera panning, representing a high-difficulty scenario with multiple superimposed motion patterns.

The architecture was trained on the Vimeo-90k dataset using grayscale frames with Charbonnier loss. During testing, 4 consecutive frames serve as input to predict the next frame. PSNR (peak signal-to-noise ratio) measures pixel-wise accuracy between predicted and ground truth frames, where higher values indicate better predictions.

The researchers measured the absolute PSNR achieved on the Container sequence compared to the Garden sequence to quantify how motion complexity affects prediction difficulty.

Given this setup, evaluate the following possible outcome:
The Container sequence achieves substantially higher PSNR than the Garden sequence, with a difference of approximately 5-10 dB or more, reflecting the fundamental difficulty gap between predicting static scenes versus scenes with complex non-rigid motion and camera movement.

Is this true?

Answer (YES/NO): YES